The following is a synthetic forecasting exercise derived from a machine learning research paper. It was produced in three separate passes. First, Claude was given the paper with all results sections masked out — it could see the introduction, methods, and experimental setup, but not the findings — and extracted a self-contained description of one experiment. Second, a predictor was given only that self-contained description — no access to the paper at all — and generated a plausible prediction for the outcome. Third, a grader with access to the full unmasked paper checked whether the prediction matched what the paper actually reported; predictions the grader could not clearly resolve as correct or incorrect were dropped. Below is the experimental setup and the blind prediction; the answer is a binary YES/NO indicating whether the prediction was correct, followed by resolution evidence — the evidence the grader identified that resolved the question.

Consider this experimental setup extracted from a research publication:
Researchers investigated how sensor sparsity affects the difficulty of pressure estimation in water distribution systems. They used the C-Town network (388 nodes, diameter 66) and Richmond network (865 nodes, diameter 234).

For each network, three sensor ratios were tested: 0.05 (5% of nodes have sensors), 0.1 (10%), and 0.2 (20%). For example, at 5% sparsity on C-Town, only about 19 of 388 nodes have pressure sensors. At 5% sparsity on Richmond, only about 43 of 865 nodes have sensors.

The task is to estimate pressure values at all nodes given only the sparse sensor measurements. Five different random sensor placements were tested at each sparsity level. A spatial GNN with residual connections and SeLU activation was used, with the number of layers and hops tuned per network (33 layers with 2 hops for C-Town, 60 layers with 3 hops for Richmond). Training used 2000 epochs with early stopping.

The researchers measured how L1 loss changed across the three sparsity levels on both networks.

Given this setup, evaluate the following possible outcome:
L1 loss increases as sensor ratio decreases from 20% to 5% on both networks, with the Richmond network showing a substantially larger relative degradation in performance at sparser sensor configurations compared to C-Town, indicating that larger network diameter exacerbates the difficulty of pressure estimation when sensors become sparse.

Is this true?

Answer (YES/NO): NO